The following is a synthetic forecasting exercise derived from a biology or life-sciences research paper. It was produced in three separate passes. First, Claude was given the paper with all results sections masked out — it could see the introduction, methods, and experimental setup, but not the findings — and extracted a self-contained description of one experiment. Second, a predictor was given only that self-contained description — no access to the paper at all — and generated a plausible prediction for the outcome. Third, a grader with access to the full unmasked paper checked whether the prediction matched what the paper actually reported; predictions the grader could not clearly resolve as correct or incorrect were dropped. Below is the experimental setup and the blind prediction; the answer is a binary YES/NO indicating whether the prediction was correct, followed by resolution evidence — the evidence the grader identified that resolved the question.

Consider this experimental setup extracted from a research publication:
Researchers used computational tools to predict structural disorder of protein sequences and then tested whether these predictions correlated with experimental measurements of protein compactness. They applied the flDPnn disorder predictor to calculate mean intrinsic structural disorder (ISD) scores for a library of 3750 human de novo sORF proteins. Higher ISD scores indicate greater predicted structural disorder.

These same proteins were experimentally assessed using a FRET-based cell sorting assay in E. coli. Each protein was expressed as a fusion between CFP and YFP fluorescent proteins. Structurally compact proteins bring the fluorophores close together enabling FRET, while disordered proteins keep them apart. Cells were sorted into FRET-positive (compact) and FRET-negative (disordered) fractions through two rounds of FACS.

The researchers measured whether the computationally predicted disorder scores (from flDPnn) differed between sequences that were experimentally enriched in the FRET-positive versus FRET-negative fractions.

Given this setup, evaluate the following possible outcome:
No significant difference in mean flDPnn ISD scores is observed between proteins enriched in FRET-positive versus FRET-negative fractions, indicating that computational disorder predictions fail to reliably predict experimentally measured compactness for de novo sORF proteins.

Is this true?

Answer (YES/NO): NO